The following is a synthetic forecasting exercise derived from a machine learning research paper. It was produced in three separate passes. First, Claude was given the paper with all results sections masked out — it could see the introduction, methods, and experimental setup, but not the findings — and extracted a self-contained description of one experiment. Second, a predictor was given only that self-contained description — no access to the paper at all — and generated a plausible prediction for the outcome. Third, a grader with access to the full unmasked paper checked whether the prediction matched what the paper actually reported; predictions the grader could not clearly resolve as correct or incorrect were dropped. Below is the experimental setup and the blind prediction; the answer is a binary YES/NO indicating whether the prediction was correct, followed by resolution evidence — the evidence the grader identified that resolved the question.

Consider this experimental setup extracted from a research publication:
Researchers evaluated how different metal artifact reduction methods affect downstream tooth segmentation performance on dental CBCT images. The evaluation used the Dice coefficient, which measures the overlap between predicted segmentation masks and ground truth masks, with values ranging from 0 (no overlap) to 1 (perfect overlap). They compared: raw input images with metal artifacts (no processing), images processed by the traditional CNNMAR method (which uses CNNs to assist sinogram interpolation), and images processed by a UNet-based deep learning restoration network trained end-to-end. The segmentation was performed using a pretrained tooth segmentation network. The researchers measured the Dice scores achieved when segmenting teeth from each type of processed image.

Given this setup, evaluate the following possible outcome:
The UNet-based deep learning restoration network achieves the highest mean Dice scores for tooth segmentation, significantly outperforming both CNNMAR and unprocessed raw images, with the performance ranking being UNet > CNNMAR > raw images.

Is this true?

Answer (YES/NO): YES